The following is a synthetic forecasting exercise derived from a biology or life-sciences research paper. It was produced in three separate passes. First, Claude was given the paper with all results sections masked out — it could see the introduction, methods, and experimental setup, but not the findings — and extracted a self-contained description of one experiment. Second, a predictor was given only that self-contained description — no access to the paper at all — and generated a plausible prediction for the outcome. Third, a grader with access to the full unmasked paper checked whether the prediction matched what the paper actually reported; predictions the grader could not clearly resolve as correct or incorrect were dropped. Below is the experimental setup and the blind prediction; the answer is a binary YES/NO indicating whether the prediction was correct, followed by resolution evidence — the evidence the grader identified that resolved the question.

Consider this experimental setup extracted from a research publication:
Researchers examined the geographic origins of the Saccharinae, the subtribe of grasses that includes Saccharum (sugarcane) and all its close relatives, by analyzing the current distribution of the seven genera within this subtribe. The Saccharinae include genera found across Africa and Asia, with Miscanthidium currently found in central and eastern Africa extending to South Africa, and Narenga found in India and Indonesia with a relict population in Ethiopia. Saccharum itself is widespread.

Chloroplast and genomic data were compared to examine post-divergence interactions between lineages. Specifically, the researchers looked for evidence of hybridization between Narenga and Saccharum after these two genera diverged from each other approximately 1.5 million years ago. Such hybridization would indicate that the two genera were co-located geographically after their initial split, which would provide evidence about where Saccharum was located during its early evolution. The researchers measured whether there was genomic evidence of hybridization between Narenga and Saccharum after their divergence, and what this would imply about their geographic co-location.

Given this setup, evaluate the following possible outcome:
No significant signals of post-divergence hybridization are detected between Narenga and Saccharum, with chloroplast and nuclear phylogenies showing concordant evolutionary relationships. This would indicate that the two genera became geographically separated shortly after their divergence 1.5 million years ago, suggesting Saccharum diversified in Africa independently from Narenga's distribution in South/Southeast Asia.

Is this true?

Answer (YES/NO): NO